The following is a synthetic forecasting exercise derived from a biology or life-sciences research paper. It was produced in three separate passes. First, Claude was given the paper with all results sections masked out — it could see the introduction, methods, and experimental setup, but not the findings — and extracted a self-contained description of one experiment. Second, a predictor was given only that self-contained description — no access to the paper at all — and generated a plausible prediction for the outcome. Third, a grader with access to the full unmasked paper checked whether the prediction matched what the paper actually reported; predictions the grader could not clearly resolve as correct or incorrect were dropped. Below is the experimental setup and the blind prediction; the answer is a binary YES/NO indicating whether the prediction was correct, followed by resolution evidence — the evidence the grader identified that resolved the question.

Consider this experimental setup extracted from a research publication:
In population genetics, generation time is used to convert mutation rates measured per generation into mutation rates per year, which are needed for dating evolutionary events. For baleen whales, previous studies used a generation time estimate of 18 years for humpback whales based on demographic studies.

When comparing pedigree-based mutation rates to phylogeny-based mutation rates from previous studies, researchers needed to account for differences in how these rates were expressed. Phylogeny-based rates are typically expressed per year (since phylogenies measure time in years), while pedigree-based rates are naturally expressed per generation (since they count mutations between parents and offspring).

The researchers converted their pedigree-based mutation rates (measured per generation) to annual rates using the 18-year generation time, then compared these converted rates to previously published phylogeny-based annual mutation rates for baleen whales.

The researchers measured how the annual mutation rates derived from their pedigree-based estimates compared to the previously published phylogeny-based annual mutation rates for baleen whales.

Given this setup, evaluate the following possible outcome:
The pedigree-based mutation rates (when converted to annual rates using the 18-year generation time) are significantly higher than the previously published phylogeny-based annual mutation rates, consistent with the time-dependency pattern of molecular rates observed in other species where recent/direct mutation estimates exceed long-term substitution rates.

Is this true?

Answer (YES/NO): YES